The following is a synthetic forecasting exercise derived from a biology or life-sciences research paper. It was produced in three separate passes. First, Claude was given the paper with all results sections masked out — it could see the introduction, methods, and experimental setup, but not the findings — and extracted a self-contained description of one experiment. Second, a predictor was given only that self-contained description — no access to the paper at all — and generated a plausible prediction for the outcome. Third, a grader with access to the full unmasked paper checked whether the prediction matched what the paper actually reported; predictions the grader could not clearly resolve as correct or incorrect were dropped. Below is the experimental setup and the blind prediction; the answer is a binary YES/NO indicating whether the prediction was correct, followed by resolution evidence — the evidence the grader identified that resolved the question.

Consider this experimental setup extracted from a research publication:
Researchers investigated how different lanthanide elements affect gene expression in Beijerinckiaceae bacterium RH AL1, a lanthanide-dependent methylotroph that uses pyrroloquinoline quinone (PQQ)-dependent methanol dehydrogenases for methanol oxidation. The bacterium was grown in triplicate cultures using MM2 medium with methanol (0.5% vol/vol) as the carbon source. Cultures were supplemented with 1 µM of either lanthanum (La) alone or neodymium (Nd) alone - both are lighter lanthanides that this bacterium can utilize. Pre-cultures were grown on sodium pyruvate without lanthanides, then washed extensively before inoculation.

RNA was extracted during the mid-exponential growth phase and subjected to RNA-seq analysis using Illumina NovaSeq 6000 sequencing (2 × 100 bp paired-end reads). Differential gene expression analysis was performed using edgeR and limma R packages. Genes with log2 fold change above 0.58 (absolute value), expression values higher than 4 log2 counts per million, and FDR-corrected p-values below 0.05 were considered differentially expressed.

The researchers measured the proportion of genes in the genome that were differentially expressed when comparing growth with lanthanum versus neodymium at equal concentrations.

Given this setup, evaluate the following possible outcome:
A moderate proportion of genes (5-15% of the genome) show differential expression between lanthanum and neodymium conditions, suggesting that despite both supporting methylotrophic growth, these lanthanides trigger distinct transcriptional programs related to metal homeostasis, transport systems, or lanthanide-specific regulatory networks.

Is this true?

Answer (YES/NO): NO